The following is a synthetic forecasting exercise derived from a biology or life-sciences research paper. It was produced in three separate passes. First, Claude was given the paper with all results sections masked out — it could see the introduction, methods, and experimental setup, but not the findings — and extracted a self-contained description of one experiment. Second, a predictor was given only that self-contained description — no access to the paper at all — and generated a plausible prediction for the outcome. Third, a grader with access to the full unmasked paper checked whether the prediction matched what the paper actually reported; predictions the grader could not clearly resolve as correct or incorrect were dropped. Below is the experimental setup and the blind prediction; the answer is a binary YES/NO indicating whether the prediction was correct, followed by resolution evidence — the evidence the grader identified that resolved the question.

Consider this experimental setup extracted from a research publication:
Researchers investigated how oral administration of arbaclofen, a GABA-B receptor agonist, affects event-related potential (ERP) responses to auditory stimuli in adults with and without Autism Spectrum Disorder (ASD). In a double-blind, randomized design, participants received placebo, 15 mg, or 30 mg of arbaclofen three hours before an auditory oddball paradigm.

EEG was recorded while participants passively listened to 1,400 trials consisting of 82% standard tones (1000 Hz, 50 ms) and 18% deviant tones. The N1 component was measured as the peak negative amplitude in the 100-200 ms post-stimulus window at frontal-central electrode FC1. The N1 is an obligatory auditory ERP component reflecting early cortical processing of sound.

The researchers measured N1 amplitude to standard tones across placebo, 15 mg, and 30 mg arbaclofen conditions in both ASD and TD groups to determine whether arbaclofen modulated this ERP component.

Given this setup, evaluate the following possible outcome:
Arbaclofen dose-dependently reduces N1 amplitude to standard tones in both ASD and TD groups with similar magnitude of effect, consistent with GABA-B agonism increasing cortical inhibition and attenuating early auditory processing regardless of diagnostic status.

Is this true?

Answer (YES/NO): NO